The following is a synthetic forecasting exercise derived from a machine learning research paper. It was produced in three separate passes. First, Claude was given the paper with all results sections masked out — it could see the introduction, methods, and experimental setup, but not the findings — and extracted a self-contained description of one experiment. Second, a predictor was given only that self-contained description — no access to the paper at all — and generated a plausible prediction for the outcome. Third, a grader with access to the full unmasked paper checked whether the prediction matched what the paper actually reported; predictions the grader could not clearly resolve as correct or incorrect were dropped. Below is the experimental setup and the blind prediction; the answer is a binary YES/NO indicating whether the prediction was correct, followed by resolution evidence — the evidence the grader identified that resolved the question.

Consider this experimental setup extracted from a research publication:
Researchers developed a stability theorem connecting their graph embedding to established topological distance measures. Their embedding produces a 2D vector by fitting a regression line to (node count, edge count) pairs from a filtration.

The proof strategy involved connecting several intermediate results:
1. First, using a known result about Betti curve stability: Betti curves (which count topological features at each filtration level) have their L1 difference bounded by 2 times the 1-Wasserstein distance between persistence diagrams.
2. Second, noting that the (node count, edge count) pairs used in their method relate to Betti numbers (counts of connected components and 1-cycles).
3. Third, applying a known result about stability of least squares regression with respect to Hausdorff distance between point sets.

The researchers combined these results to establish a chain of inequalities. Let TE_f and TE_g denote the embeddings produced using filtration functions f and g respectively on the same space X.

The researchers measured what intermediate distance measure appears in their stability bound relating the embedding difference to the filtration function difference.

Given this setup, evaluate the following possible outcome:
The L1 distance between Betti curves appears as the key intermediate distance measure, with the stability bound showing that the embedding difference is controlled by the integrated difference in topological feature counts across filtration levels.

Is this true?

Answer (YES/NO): NO